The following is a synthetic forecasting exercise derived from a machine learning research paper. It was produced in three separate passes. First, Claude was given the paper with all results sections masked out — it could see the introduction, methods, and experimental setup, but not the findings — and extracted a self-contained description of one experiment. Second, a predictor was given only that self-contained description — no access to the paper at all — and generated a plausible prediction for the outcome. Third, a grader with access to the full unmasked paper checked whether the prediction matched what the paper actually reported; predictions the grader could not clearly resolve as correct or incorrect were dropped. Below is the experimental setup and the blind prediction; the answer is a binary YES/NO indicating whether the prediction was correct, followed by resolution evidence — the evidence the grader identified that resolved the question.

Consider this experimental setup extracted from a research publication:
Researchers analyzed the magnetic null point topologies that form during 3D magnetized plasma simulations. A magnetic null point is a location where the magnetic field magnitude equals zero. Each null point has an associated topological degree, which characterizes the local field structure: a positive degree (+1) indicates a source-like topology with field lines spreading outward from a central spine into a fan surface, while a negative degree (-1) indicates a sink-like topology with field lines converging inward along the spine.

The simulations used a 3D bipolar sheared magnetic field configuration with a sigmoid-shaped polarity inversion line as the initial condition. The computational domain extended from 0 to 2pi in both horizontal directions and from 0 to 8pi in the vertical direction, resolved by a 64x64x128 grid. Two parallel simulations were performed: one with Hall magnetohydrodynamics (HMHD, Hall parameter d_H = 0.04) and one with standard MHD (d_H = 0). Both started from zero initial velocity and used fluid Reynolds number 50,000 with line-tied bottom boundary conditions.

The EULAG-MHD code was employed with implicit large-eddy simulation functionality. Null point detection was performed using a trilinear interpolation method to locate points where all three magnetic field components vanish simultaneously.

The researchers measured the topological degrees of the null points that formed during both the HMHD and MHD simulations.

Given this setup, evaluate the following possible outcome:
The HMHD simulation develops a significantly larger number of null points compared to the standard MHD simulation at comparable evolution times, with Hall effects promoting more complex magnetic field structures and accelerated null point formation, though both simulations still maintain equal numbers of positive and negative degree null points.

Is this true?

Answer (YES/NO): YES